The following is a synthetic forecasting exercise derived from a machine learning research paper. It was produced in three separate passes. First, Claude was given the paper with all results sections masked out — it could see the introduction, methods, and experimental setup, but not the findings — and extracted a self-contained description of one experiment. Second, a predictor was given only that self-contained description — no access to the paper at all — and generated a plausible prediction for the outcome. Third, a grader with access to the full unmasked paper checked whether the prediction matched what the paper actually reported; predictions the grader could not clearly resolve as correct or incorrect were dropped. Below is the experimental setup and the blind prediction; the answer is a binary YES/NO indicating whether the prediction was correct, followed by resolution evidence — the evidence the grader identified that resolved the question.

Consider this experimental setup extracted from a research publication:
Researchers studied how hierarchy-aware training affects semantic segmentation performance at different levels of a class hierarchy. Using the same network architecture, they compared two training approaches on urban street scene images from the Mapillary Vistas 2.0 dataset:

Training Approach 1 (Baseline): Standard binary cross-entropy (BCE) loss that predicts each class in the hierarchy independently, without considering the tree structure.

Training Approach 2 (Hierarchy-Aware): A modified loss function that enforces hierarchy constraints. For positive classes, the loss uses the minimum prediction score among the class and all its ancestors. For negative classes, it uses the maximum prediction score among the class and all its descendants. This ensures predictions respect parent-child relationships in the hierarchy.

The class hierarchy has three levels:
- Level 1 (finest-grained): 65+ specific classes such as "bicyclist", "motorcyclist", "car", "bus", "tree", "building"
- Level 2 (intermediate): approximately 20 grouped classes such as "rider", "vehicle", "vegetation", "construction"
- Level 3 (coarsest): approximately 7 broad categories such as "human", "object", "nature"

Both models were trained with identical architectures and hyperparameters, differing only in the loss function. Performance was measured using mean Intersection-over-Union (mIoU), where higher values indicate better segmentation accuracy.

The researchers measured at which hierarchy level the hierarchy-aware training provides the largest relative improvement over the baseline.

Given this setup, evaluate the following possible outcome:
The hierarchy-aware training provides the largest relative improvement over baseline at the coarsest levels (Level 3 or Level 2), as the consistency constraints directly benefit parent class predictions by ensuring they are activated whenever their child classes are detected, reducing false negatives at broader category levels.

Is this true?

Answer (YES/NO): NO